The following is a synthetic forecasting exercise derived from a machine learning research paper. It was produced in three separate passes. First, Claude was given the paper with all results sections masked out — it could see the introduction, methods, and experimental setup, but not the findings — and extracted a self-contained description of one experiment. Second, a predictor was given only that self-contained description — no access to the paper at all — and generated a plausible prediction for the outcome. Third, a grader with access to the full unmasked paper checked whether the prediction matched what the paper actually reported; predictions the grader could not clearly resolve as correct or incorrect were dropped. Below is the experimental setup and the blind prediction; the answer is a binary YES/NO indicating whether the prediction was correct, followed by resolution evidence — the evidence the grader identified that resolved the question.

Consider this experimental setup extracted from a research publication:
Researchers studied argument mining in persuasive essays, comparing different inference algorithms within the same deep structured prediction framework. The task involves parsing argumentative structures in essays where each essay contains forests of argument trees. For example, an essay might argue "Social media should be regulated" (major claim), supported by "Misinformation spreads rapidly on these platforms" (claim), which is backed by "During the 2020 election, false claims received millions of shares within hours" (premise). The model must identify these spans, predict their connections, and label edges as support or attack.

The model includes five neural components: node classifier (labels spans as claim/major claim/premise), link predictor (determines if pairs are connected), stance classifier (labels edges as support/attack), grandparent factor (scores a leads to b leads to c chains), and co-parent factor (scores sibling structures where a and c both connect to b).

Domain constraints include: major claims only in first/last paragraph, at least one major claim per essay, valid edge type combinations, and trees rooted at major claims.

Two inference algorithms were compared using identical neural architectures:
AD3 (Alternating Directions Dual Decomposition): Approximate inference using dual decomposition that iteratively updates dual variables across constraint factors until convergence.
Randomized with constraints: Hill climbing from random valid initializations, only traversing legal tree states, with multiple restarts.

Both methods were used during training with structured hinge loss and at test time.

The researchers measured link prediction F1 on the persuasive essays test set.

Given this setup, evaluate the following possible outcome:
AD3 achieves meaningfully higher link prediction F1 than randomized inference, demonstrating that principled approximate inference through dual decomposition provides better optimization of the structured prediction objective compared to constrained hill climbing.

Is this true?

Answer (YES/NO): NO